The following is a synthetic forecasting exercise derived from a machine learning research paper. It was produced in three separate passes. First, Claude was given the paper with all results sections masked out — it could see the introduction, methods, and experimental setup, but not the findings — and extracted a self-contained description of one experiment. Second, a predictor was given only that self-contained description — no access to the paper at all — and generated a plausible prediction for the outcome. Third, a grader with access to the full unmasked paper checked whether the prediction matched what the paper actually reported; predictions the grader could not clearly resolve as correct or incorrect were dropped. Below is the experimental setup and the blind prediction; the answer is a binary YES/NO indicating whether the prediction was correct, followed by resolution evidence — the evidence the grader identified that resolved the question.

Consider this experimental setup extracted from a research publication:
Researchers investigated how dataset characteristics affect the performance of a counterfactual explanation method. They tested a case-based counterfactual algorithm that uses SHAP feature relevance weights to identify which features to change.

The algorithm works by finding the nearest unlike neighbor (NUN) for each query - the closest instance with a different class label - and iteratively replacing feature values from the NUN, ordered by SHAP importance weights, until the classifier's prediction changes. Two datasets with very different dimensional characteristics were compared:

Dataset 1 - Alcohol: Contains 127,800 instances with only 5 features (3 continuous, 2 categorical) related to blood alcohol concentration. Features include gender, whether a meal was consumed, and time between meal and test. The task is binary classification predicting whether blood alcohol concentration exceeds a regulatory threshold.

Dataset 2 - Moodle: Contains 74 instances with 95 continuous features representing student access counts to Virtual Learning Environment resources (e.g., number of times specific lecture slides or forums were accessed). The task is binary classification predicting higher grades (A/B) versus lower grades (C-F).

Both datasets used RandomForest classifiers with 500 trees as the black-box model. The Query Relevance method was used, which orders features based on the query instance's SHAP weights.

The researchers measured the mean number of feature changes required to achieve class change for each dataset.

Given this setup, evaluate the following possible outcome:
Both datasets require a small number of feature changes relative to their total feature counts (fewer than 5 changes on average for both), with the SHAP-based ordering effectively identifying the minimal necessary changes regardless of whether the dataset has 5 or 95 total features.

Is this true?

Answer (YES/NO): NO